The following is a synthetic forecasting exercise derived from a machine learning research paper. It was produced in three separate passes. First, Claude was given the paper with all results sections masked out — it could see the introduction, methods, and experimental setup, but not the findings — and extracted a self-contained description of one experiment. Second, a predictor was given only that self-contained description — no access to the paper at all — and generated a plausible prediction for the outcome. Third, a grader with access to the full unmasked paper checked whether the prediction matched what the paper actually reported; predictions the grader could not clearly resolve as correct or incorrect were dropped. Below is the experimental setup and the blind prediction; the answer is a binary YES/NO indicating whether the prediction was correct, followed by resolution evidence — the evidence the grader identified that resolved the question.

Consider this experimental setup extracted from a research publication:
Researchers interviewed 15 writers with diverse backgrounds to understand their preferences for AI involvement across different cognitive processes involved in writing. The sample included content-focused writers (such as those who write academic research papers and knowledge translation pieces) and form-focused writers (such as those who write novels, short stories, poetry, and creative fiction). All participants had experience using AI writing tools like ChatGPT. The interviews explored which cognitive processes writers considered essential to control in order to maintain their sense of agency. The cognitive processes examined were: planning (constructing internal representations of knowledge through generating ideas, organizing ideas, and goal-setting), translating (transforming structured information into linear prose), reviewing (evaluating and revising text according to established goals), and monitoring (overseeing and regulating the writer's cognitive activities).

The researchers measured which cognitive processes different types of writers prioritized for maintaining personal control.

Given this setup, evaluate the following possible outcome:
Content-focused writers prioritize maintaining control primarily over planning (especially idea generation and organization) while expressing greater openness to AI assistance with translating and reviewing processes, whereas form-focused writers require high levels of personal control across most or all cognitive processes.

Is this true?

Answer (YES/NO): NO